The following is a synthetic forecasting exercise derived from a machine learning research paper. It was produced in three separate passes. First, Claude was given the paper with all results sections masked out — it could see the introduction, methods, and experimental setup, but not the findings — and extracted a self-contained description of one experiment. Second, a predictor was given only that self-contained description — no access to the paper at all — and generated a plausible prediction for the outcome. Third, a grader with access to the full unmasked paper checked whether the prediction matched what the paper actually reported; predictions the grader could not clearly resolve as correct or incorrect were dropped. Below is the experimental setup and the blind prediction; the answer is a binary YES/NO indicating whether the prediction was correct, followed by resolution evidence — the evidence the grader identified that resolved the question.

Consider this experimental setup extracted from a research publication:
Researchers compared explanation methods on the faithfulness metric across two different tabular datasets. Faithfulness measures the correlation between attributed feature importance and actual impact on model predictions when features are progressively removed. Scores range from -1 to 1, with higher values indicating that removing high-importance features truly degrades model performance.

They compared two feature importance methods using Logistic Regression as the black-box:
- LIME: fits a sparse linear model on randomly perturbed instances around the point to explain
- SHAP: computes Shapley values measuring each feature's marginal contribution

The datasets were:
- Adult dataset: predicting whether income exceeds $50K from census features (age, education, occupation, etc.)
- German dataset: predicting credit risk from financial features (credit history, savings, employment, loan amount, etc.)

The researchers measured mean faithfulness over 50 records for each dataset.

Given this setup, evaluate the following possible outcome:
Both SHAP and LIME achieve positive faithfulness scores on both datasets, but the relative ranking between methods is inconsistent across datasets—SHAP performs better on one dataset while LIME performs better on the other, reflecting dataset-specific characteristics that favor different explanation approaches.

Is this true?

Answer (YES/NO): YES